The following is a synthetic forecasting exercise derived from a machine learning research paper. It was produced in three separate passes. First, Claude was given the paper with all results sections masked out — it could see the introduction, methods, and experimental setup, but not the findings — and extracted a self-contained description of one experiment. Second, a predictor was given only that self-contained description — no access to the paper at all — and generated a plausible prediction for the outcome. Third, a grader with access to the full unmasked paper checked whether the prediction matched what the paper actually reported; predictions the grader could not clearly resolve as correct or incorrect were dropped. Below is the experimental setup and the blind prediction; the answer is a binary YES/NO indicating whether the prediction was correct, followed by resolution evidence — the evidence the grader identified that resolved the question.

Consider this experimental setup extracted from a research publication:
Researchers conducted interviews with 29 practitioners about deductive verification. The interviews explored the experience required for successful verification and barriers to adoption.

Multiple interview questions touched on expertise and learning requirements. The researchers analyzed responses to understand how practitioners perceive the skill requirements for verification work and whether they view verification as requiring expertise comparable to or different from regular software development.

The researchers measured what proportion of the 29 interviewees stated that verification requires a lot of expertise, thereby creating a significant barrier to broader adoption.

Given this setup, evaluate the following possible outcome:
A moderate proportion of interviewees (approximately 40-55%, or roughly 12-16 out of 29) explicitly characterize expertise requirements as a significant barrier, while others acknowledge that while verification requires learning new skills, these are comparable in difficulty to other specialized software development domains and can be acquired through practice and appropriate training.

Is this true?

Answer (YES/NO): NO